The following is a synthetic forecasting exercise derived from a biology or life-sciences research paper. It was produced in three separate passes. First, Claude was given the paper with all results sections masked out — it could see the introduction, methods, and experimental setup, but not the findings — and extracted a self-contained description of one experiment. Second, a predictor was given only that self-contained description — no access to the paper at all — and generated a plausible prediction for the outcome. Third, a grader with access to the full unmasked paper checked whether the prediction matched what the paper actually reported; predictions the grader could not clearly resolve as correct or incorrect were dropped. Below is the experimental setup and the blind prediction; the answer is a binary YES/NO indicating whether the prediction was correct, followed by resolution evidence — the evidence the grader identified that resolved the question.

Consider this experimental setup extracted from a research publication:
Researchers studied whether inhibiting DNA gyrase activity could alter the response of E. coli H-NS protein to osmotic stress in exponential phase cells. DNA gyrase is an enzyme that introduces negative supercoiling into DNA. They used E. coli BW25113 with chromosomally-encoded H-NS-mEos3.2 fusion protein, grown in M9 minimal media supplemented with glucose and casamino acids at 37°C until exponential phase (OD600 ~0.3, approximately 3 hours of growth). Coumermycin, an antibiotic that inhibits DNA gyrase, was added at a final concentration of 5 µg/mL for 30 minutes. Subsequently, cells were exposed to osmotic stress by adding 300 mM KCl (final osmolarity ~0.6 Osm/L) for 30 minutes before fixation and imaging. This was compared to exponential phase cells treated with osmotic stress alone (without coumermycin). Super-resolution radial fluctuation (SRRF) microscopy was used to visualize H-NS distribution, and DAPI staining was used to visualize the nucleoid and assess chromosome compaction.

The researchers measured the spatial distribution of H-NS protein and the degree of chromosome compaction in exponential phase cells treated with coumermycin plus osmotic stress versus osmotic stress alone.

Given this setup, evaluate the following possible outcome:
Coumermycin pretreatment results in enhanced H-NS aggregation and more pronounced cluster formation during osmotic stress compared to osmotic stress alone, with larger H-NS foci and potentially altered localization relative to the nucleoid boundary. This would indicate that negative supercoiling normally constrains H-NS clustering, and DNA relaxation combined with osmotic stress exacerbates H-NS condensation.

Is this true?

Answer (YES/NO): NO